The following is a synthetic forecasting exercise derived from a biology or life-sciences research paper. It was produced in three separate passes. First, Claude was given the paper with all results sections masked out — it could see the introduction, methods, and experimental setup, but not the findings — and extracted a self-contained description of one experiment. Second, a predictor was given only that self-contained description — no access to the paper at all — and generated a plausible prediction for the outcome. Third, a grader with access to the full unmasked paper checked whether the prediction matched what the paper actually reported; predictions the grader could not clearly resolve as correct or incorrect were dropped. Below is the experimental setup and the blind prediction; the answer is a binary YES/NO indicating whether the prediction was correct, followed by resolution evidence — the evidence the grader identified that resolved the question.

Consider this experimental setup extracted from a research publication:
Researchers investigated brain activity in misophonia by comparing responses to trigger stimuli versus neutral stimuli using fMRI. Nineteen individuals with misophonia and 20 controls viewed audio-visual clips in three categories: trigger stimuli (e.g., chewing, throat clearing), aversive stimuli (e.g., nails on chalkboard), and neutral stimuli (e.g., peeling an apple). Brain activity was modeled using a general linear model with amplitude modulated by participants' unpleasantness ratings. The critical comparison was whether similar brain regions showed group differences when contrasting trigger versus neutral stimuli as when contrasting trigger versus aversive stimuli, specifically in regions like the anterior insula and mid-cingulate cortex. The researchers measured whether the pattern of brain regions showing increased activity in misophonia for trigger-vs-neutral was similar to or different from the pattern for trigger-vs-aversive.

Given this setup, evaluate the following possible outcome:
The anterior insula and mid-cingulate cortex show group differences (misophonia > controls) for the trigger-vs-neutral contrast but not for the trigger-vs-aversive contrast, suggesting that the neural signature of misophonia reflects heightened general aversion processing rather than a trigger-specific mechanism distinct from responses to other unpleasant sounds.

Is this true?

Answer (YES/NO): NO